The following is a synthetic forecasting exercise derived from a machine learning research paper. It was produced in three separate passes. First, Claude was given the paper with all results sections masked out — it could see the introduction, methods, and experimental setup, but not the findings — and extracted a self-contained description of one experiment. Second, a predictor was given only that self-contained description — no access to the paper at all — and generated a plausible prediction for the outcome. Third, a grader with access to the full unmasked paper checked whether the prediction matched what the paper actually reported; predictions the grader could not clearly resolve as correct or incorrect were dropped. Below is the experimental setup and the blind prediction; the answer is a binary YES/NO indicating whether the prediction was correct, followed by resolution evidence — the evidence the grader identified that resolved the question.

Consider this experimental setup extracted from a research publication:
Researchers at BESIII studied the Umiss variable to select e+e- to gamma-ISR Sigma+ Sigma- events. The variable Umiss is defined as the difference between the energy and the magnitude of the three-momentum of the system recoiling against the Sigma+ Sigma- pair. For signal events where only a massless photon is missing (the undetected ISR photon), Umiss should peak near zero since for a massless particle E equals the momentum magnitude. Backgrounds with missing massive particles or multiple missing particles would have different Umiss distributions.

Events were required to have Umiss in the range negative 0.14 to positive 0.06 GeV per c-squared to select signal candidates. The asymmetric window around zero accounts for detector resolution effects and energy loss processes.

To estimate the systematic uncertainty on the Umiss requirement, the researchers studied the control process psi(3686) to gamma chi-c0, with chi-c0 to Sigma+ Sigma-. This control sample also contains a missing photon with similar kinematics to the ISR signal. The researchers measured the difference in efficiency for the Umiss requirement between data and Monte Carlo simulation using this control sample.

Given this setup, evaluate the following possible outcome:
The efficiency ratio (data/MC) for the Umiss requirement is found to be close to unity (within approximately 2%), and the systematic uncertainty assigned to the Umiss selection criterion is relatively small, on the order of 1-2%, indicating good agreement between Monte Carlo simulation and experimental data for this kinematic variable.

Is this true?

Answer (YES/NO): YES